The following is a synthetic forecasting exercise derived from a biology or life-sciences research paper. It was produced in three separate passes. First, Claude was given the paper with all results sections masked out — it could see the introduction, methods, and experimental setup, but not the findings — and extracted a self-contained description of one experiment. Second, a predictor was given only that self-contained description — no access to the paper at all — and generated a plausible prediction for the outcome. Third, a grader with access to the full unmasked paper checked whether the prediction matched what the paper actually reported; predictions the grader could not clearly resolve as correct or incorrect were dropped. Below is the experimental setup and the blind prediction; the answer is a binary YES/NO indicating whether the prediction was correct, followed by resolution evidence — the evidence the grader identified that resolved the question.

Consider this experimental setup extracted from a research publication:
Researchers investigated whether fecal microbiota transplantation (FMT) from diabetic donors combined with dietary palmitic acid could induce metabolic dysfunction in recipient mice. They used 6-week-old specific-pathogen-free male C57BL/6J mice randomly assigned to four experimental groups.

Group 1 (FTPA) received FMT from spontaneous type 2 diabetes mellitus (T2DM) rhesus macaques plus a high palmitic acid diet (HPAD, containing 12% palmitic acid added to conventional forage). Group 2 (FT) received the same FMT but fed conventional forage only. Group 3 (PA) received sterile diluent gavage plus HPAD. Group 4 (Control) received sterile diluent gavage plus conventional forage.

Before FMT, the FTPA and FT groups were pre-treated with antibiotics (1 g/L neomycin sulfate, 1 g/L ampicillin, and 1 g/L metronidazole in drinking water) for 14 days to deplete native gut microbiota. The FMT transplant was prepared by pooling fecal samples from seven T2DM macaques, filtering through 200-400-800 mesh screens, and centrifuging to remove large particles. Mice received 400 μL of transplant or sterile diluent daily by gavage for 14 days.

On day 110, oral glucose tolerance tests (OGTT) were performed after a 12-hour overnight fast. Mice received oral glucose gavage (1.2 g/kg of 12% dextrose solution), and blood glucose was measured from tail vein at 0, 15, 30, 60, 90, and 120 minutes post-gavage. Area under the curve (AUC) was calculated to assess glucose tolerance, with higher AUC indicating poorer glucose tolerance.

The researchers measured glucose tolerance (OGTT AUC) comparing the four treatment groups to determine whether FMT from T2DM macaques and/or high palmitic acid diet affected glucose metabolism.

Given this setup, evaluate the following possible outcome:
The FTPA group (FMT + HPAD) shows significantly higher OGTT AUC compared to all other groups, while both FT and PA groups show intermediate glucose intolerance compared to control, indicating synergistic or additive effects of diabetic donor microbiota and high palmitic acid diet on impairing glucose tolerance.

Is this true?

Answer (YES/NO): NO